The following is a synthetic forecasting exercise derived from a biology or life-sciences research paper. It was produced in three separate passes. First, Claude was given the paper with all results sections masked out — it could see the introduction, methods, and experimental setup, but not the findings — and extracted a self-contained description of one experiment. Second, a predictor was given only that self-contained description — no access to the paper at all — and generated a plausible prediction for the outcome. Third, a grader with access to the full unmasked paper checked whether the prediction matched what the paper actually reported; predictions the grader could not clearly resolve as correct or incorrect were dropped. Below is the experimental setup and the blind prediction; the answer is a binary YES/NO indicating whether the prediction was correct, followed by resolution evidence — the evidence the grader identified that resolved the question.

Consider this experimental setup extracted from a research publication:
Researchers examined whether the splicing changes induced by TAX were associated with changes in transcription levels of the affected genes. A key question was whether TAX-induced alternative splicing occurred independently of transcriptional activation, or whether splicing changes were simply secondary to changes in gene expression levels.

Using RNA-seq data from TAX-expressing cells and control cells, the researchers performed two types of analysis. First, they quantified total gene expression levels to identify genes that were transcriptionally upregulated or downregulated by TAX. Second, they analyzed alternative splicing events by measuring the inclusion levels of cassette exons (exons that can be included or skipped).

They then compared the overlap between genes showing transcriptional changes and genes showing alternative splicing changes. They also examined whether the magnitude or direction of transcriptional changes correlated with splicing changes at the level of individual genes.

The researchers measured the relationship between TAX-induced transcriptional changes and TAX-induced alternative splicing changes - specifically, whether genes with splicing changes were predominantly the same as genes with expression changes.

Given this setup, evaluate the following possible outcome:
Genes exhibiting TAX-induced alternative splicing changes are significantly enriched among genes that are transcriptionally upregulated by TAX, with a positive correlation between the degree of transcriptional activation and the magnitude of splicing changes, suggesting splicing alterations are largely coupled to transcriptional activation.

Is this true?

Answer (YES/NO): NO